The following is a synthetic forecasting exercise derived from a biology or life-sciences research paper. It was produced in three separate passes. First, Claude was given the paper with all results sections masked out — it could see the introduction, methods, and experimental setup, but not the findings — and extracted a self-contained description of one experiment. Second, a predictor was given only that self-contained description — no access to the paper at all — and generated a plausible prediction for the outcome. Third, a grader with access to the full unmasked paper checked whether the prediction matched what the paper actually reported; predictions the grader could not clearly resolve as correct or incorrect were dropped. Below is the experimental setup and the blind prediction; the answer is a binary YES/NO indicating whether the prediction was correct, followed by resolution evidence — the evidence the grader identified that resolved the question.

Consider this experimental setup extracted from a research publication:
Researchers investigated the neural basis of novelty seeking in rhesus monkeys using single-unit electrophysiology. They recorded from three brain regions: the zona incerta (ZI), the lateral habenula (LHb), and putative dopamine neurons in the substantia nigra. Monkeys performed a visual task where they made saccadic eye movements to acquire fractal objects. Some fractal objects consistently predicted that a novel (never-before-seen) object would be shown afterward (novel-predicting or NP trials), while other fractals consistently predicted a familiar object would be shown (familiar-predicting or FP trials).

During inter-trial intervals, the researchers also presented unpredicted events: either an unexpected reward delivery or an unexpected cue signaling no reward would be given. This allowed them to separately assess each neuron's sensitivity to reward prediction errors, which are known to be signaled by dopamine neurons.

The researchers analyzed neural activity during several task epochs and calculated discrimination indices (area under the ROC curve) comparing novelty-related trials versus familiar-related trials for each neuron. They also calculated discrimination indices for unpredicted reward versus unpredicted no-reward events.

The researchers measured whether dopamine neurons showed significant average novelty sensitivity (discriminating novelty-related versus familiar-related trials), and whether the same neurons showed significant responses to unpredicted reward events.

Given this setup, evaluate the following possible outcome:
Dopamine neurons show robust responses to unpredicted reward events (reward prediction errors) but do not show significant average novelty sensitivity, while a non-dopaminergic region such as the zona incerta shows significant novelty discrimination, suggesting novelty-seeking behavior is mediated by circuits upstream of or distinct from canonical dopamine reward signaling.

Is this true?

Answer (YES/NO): YES